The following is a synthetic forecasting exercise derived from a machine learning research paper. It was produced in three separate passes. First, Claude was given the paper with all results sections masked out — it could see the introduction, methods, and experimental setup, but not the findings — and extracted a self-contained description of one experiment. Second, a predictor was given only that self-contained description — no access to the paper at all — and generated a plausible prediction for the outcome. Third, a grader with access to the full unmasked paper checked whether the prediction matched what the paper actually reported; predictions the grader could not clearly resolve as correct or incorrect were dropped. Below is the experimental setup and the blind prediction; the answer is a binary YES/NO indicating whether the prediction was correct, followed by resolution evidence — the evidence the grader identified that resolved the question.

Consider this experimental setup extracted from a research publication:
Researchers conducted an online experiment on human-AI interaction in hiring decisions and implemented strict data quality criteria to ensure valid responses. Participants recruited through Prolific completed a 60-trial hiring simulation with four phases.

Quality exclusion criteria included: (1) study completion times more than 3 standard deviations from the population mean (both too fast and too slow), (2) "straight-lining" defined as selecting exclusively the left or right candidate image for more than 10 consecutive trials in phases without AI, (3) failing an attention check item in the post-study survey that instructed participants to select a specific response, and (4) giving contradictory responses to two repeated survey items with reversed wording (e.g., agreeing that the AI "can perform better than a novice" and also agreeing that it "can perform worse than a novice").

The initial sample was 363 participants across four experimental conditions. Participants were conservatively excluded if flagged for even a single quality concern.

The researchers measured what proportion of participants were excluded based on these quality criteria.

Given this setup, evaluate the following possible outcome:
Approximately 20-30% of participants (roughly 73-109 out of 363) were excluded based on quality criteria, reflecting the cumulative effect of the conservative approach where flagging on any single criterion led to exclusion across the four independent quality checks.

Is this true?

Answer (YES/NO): NO